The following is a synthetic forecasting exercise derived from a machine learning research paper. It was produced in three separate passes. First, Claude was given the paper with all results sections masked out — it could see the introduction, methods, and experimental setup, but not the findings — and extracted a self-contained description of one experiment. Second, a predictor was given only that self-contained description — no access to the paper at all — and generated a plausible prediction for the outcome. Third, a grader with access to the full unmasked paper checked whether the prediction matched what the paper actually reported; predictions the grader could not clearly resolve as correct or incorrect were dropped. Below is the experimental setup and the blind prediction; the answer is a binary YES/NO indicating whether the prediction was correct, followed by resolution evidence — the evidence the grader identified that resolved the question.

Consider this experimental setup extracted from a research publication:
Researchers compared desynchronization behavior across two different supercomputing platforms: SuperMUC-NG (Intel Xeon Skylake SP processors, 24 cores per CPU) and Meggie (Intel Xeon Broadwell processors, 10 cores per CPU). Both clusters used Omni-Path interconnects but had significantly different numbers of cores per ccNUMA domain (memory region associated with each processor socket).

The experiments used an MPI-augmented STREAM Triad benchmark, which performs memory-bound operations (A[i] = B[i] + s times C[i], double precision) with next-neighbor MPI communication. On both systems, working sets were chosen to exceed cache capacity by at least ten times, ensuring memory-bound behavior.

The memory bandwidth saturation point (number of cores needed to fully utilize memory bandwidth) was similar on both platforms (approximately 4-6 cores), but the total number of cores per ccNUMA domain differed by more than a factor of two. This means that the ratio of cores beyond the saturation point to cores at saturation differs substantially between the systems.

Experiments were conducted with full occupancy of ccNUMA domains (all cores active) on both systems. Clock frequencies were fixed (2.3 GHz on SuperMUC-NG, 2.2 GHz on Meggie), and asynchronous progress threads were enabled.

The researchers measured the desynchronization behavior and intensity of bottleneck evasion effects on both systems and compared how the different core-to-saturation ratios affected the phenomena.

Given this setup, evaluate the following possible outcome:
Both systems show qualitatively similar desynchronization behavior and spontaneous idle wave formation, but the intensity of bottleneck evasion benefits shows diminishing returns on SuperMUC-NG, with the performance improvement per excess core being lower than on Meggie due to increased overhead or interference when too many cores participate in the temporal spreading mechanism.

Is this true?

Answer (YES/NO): NO